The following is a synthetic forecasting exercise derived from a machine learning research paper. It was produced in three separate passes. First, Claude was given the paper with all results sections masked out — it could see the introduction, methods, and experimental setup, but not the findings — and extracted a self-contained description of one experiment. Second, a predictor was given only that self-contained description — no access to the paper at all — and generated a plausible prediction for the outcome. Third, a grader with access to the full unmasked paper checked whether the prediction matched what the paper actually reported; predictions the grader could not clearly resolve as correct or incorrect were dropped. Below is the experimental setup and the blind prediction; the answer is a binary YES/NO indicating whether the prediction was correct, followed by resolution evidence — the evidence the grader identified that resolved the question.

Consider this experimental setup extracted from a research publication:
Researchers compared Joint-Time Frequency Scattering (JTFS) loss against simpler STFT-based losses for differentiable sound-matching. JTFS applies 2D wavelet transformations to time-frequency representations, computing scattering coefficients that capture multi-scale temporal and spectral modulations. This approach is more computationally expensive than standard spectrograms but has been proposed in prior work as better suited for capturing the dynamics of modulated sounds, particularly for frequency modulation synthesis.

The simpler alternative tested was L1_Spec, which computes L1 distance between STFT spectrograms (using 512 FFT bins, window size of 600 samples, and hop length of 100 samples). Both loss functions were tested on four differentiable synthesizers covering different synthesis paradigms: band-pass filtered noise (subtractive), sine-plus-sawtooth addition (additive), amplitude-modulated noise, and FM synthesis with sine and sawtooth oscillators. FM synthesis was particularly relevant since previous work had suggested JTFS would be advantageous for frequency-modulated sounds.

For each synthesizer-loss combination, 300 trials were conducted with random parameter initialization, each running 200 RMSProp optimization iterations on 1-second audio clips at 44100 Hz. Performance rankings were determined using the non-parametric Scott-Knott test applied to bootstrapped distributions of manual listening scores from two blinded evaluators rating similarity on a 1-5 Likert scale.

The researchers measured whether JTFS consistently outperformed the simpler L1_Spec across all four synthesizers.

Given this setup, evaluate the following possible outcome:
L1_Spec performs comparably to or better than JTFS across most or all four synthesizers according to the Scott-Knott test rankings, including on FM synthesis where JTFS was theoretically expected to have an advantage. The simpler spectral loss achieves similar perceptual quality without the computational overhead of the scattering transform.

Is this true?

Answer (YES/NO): NO